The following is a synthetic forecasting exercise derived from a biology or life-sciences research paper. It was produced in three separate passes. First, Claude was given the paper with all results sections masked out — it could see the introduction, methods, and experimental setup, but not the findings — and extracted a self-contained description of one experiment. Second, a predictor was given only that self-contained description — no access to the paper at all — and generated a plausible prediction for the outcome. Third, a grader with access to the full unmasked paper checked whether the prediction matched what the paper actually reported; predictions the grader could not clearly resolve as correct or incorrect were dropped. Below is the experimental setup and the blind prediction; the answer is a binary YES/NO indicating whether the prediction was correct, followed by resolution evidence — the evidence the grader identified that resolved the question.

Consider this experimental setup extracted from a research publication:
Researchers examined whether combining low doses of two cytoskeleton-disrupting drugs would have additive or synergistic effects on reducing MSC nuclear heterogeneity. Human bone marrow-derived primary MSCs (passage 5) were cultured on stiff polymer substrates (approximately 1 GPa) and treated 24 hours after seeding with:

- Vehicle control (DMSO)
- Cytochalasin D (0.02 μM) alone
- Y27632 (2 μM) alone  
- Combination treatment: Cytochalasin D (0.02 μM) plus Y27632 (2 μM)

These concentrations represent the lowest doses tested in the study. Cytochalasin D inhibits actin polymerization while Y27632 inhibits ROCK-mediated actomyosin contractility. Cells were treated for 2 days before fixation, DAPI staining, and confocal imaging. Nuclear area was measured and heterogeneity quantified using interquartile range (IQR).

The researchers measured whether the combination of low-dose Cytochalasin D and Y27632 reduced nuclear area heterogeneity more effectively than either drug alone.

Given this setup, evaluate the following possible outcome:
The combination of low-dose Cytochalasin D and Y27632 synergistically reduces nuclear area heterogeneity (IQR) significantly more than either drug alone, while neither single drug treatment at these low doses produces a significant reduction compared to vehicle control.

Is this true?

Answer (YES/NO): NO